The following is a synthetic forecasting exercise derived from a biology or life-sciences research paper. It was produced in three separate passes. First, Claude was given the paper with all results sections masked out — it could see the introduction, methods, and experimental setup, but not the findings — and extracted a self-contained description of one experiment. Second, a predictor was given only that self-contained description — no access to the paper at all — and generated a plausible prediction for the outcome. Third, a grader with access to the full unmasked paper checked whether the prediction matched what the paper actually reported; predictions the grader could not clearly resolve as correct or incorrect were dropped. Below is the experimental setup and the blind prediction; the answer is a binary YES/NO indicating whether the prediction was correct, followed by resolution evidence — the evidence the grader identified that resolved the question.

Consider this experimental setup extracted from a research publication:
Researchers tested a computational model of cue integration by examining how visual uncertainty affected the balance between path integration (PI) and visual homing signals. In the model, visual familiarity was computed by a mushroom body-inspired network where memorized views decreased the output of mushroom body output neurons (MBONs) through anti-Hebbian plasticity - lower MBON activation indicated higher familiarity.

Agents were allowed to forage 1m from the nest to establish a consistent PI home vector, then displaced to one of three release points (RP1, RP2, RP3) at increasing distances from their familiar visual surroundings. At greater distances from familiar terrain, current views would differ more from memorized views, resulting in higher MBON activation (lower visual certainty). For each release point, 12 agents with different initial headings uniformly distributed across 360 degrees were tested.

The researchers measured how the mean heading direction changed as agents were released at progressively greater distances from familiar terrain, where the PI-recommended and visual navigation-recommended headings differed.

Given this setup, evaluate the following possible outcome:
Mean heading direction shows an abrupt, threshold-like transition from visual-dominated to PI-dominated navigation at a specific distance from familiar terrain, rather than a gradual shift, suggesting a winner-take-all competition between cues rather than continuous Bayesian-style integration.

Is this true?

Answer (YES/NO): NO